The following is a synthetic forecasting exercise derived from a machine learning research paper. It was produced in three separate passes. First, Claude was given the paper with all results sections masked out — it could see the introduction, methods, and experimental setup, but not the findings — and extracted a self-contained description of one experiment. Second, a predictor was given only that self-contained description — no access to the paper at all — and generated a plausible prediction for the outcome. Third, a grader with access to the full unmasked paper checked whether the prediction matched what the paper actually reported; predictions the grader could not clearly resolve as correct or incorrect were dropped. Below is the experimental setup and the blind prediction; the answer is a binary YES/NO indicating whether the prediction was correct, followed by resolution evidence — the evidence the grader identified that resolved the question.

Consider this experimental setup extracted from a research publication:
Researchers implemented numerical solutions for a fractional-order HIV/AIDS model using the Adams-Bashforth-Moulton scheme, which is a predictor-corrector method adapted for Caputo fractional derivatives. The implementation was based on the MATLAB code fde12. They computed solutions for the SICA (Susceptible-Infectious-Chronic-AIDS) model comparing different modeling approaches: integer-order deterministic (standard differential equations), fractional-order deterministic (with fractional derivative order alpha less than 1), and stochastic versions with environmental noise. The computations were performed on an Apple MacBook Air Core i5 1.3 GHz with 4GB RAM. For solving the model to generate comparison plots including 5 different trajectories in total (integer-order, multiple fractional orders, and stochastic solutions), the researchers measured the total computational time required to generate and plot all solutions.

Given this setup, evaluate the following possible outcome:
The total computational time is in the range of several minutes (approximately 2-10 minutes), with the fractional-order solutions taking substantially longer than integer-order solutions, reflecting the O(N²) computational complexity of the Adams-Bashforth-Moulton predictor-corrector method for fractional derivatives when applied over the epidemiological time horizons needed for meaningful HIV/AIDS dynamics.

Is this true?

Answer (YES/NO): NO